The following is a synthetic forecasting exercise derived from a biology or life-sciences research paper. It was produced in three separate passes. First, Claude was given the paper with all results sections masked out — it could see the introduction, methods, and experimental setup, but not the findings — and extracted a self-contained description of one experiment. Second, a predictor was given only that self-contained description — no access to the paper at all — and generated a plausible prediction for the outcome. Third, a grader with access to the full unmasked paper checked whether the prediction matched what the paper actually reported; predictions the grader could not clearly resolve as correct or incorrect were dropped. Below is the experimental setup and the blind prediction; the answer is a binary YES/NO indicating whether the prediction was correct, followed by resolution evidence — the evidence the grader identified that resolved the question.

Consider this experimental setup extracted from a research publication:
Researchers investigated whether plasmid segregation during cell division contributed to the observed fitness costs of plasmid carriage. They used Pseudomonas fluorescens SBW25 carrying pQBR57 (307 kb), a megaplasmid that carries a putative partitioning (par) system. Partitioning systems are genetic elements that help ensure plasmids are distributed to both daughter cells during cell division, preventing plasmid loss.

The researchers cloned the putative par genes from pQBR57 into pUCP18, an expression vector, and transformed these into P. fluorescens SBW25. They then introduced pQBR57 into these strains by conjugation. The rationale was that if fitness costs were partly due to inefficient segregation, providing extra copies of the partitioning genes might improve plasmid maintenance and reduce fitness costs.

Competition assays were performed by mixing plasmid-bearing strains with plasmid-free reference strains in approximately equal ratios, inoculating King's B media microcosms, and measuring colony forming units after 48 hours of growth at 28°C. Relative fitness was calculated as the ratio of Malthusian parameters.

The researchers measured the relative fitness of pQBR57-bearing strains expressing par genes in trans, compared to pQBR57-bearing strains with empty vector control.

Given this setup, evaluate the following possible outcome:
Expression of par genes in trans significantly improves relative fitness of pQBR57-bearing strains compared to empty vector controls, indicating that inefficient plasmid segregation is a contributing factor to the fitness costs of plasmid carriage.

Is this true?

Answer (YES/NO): NO